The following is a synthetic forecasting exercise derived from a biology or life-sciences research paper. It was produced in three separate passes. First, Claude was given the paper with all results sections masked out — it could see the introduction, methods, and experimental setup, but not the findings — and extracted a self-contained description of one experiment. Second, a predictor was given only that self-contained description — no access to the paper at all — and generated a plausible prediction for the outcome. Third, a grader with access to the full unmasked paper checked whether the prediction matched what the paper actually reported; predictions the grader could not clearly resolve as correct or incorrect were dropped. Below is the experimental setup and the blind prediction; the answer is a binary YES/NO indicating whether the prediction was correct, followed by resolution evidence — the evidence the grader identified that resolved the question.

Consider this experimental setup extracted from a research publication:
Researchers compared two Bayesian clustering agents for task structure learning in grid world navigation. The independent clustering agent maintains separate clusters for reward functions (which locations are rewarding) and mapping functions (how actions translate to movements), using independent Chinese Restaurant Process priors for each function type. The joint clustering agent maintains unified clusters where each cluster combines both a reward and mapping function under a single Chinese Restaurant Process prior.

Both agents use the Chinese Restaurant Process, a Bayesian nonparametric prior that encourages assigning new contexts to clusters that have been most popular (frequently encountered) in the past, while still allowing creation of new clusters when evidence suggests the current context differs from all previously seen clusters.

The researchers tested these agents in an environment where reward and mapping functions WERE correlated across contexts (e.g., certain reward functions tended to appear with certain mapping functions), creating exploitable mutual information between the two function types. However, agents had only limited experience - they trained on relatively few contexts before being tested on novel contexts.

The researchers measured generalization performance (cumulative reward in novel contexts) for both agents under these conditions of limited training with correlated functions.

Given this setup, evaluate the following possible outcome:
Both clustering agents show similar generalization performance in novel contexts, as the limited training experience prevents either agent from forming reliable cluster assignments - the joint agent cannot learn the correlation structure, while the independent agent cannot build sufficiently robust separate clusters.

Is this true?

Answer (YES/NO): NO